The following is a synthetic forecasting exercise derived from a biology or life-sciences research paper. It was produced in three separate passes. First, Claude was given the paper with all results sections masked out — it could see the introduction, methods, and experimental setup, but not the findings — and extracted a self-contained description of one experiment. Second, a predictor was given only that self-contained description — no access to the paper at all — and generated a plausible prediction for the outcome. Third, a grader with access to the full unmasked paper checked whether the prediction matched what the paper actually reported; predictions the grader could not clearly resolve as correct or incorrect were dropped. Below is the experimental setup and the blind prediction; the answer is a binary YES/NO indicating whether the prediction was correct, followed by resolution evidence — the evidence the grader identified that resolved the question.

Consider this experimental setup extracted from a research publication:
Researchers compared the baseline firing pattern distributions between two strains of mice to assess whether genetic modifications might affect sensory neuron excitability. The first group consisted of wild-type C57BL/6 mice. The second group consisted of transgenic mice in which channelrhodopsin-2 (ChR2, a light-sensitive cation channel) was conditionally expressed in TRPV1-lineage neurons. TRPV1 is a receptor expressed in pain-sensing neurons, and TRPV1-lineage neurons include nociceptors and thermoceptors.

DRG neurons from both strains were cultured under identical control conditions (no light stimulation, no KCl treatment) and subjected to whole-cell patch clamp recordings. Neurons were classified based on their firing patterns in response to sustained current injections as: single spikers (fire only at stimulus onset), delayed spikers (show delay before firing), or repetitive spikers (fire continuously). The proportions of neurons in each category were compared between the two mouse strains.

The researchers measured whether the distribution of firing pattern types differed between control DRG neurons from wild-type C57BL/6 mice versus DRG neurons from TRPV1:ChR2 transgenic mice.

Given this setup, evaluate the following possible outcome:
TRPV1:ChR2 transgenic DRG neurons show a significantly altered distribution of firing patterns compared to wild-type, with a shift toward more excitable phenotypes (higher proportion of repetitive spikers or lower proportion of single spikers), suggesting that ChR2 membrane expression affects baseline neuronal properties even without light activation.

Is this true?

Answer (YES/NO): NO